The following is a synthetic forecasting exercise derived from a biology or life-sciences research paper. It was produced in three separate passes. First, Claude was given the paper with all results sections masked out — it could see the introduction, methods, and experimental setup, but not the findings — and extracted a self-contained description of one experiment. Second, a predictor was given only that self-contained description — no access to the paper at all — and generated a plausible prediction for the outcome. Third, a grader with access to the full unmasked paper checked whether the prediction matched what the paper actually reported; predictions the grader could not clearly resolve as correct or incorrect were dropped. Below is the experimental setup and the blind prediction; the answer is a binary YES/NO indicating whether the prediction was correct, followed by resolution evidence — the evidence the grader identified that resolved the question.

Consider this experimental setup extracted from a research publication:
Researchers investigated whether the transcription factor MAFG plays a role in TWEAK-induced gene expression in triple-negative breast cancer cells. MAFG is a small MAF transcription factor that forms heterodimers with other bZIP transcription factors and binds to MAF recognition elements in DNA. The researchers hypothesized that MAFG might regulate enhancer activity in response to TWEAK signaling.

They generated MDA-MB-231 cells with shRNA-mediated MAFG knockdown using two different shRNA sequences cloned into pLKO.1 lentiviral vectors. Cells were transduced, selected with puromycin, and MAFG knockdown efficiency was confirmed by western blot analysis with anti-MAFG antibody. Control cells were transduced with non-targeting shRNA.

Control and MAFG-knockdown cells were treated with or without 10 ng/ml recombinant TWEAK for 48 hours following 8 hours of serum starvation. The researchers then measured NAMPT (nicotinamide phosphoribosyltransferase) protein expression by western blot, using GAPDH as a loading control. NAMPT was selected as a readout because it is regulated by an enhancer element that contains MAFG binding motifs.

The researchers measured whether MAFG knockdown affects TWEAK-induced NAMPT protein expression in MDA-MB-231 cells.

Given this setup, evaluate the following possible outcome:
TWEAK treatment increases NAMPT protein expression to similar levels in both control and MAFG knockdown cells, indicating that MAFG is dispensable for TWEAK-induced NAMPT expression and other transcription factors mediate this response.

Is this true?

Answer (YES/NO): NO